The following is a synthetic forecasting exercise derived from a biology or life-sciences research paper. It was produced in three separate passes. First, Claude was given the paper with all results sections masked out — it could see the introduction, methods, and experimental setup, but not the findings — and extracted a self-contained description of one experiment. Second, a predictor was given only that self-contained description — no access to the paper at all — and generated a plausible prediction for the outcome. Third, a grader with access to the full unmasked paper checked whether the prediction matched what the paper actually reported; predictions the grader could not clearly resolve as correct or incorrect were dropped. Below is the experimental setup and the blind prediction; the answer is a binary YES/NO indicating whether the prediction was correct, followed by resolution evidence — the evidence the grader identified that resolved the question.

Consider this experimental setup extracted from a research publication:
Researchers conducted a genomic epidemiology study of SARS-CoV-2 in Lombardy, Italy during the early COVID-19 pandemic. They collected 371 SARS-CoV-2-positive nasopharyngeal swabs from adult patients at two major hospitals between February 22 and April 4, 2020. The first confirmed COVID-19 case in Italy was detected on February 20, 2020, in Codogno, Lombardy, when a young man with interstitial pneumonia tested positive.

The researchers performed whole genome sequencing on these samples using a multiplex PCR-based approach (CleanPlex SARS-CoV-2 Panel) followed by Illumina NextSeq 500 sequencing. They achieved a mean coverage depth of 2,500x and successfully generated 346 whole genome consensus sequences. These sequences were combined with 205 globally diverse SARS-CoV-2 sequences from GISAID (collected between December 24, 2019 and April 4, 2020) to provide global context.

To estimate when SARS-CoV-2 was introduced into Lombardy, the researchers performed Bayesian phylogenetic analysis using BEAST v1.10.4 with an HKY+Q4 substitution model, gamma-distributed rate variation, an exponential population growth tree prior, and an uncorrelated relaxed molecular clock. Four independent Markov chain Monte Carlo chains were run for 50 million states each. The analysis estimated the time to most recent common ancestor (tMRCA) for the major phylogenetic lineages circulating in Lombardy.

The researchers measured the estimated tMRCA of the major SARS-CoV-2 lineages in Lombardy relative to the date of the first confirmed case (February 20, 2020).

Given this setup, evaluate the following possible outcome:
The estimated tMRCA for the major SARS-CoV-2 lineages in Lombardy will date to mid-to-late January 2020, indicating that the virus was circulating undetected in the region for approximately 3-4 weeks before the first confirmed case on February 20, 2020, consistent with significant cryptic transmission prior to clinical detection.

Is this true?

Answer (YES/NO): YES